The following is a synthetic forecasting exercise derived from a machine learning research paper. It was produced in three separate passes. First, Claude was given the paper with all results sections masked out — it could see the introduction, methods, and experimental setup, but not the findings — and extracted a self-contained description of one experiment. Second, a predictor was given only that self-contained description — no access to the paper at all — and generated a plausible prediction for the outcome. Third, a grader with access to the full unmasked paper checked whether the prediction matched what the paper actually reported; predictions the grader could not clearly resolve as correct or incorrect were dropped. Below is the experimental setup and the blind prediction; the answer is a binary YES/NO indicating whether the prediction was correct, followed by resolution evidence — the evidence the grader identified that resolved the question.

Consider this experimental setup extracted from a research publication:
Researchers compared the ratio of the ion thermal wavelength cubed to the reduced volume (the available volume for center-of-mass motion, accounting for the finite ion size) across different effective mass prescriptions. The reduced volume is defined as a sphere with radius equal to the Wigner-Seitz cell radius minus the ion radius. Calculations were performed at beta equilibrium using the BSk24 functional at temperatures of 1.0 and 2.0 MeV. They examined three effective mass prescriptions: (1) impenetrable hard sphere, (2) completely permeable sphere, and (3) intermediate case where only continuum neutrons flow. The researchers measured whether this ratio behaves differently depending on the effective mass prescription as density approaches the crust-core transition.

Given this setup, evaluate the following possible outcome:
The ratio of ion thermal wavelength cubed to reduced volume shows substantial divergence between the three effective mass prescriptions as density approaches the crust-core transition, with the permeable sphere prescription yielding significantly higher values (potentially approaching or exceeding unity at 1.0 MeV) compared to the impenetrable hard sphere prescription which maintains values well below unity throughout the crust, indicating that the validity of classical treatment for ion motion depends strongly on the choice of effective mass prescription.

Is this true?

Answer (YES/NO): NO